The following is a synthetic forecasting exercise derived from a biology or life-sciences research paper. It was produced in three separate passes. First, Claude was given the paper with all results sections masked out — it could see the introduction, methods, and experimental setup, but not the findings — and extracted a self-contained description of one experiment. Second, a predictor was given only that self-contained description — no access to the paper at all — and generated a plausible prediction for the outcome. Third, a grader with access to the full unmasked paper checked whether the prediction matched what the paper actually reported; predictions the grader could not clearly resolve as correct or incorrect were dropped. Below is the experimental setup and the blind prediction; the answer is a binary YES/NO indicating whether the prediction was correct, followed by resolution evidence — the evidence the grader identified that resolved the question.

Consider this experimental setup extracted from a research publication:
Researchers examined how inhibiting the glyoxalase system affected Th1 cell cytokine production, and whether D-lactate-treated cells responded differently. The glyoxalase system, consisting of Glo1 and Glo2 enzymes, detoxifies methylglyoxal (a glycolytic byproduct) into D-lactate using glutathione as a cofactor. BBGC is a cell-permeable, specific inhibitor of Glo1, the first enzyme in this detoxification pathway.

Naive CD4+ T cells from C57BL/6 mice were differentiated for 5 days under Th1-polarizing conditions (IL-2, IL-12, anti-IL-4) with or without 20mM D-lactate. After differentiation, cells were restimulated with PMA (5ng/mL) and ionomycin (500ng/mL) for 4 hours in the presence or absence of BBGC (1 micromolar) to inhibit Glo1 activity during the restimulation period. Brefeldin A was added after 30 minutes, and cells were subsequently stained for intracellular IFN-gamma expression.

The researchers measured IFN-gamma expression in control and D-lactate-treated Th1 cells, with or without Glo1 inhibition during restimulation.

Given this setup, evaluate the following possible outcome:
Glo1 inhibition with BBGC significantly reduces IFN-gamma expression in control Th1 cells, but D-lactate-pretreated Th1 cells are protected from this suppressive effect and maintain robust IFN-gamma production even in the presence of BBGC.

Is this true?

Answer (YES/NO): NO